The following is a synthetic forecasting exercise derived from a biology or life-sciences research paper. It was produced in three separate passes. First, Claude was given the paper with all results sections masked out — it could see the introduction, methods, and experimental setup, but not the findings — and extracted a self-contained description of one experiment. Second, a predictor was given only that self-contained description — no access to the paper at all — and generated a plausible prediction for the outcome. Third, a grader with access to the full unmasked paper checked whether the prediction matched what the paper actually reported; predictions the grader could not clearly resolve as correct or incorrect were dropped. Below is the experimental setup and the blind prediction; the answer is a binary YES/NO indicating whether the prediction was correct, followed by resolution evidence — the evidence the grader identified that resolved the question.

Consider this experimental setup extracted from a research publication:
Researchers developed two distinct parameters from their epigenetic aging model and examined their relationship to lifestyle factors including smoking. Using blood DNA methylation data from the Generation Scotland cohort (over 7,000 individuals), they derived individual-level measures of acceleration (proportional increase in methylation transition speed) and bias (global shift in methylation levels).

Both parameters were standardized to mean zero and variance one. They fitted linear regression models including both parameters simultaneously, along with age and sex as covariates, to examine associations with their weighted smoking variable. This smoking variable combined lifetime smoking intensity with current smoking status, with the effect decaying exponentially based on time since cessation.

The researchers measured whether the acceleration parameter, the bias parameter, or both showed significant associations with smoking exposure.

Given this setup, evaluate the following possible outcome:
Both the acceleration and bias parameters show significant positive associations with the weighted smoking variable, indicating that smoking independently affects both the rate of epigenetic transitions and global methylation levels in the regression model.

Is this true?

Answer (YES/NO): NO